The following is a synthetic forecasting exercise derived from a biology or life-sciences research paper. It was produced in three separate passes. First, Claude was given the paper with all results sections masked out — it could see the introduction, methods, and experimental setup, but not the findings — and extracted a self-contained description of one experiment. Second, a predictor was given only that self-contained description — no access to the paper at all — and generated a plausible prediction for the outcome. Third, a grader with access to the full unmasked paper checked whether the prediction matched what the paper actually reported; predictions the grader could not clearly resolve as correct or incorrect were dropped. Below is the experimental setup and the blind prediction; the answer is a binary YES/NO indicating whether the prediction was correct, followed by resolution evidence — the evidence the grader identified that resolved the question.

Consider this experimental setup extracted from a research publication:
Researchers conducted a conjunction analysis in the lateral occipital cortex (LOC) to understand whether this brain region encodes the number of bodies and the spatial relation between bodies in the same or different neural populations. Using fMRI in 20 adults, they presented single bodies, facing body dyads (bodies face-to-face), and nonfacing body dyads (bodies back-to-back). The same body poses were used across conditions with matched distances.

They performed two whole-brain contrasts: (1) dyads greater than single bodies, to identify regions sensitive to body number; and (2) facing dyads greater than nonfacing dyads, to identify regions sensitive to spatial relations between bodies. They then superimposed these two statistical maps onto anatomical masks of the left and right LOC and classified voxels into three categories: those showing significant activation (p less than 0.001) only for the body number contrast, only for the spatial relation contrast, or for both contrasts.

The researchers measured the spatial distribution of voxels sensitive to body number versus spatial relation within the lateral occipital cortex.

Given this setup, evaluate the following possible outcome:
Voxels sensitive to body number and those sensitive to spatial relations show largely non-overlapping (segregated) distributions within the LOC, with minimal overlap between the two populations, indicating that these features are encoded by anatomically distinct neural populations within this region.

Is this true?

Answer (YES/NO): NO